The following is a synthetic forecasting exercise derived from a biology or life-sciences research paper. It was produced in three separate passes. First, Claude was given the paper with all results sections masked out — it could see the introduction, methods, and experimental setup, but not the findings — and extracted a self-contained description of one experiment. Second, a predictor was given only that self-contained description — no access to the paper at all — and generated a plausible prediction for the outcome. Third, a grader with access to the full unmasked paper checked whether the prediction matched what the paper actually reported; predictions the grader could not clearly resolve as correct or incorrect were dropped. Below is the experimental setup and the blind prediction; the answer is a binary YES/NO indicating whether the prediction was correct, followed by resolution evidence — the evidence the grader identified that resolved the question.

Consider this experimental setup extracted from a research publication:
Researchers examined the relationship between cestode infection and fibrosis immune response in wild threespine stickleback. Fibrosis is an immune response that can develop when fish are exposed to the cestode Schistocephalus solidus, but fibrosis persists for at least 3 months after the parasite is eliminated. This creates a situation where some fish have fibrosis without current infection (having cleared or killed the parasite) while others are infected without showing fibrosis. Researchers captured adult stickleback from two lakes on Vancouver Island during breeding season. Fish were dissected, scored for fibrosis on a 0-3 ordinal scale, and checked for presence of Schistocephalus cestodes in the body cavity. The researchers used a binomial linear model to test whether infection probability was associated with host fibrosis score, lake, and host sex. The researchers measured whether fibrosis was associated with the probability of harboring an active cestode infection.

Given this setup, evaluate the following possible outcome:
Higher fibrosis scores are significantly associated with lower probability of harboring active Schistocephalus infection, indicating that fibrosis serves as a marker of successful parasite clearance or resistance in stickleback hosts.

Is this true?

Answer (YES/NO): YES